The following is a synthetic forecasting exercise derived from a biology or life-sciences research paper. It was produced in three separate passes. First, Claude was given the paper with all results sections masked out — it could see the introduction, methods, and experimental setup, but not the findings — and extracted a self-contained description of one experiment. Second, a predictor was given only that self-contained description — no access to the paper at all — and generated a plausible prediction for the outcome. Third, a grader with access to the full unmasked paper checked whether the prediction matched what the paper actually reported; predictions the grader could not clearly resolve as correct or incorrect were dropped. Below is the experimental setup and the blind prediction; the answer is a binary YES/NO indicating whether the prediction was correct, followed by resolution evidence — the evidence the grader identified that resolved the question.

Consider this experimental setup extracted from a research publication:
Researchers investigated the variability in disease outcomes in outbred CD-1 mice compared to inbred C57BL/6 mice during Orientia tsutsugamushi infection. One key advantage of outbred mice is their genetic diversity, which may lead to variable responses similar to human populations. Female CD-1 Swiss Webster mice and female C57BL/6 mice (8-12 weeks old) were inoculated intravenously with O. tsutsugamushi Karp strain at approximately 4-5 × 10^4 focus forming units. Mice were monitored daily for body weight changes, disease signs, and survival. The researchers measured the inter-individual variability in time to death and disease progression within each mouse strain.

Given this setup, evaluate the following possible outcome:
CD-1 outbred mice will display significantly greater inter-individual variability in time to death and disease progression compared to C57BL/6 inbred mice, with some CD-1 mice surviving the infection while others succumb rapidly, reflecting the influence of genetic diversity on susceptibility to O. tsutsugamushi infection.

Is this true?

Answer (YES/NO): NO